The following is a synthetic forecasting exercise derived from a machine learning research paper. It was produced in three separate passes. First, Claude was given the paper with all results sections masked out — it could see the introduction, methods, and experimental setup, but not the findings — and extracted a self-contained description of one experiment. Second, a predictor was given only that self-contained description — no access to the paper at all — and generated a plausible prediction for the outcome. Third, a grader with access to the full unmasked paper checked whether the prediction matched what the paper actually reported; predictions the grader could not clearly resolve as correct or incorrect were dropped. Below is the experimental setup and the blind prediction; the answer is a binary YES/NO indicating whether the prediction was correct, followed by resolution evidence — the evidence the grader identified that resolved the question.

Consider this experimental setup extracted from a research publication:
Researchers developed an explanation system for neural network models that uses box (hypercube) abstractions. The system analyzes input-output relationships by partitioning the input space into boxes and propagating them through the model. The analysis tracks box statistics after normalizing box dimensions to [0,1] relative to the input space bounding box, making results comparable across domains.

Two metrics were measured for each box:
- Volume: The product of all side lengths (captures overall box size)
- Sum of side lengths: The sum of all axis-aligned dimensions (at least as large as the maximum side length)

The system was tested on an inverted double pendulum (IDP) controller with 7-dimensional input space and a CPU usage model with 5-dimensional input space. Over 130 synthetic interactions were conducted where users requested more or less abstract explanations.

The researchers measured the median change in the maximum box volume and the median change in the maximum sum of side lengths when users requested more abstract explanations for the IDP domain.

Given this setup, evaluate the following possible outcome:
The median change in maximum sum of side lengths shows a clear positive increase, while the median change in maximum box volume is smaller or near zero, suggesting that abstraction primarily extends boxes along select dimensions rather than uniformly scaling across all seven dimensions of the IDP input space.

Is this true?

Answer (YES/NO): YES